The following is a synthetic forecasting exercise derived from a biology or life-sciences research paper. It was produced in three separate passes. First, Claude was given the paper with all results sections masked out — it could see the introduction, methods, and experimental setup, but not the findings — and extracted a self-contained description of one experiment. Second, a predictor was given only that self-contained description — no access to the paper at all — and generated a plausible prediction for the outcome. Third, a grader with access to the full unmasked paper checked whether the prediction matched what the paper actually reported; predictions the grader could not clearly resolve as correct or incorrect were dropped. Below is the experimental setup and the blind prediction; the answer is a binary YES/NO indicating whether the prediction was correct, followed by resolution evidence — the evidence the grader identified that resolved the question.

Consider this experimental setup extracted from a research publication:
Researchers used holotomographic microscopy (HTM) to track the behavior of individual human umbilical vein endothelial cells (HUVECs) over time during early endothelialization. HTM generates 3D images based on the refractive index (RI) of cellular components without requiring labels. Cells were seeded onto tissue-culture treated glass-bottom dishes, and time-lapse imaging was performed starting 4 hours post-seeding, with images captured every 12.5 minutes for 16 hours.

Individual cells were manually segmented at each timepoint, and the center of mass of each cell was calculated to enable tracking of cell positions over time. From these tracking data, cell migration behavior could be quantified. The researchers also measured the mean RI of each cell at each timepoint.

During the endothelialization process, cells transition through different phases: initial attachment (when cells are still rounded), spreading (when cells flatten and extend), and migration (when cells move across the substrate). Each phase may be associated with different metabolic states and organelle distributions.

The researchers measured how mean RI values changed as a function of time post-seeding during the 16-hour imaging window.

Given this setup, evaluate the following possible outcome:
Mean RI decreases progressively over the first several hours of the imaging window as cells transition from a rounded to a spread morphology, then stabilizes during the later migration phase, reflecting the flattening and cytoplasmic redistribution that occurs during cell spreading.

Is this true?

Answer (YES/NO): YES